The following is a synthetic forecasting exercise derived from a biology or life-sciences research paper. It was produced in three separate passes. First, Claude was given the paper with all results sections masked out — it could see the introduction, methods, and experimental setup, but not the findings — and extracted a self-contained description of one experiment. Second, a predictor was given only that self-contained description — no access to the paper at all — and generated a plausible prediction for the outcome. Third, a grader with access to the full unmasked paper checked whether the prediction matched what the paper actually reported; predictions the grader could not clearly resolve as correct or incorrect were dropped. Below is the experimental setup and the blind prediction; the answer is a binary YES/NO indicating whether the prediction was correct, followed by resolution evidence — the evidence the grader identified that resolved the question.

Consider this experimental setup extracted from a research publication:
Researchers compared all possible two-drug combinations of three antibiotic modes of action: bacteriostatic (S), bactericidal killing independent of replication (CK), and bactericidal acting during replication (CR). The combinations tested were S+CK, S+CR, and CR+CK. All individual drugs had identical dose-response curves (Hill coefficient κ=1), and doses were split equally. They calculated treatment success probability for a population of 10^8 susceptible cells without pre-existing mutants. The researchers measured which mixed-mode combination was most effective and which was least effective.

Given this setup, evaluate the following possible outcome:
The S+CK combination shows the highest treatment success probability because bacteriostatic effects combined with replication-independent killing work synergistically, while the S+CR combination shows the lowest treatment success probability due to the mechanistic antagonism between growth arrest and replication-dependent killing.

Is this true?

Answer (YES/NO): YES